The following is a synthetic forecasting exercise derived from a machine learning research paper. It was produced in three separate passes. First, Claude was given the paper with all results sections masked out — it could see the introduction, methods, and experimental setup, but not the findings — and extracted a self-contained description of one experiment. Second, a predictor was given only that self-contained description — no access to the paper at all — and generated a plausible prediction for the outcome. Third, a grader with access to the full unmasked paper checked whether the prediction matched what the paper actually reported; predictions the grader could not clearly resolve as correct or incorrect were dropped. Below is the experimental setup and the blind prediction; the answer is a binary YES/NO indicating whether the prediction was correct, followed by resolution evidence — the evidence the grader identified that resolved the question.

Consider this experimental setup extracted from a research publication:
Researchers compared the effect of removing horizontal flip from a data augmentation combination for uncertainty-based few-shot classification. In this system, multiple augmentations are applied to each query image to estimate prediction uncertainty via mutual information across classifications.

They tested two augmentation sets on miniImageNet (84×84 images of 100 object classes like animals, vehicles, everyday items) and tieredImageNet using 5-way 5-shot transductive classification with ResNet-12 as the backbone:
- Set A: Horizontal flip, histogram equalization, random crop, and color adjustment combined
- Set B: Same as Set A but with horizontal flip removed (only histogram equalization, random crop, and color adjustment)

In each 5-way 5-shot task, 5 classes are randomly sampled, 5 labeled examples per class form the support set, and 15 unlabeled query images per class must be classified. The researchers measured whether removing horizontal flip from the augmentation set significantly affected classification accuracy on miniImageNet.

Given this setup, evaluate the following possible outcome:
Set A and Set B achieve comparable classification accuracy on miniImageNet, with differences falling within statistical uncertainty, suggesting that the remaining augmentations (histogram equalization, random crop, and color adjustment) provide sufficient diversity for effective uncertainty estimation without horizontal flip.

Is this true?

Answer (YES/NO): NO